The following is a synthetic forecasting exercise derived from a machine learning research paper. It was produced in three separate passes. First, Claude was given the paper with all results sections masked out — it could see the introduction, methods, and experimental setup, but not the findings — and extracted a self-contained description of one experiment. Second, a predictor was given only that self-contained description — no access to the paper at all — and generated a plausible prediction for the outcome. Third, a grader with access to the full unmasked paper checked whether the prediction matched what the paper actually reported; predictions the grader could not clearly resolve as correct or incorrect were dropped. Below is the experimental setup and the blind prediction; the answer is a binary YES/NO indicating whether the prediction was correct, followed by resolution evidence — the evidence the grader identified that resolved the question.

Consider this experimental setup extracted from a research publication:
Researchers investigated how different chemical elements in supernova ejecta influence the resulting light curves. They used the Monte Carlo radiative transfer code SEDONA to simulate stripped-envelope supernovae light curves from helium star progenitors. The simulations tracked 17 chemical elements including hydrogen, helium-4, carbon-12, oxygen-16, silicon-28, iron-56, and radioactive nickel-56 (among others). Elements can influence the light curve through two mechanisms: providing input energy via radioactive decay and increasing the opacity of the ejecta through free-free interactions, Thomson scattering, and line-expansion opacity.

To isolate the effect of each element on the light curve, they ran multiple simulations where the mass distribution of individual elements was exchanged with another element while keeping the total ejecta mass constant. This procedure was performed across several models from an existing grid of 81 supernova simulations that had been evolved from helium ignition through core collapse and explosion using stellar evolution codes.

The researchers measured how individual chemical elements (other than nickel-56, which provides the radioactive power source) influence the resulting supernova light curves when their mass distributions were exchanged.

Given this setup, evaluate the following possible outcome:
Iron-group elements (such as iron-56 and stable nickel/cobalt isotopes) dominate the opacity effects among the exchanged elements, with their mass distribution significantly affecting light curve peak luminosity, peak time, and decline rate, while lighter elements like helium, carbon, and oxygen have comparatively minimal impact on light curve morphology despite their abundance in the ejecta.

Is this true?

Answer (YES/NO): NO